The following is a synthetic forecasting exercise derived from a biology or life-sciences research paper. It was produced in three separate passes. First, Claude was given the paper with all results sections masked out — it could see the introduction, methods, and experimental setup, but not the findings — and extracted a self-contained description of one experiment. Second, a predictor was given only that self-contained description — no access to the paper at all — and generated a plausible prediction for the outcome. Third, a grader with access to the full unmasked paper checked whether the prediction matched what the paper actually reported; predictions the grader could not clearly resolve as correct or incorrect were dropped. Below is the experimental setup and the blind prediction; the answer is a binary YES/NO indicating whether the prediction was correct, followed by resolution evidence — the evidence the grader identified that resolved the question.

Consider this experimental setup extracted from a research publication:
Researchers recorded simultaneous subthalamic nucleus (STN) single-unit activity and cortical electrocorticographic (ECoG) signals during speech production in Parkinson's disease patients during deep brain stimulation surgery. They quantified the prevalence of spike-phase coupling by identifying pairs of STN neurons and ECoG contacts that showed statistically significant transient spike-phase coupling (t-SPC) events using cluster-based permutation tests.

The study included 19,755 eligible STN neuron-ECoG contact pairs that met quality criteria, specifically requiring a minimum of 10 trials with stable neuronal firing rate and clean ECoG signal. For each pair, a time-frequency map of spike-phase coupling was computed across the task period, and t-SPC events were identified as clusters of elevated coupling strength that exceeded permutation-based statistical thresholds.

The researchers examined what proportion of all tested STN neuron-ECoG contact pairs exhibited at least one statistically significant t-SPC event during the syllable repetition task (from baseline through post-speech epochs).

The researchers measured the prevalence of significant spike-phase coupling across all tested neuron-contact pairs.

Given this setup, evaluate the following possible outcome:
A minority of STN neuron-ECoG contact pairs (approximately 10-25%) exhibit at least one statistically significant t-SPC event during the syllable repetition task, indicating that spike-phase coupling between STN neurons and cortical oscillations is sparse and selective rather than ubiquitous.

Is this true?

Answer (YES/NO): YES